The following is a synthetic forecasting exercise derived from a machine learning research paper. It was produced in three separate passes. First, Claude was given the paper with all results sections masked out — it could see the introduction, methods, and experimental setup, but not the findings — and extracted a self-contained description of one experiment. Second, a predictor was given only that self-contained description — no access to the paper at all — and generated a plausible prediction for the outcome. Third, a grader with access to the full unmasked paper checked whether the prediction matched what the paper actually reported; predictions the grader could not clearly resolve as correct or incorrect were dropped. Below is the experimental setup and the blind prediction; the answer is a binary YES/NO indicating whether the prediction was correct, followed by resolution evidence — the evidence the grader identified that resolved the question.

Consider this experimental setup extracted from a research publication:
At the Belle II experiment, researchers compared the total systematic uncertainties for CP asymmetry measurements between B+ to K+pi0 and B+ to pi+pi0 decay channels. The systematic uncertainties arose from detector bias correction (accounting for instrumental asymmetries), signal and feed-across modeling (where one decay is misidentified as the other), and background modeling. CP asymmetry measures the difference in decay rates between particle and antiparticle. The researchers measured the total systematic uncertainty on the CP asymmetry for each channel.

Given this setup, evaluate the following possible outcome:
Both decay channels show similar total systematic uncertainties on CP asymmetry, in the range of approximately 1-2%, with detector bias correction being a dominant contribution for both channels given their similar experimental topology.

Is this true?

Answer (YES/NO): NO